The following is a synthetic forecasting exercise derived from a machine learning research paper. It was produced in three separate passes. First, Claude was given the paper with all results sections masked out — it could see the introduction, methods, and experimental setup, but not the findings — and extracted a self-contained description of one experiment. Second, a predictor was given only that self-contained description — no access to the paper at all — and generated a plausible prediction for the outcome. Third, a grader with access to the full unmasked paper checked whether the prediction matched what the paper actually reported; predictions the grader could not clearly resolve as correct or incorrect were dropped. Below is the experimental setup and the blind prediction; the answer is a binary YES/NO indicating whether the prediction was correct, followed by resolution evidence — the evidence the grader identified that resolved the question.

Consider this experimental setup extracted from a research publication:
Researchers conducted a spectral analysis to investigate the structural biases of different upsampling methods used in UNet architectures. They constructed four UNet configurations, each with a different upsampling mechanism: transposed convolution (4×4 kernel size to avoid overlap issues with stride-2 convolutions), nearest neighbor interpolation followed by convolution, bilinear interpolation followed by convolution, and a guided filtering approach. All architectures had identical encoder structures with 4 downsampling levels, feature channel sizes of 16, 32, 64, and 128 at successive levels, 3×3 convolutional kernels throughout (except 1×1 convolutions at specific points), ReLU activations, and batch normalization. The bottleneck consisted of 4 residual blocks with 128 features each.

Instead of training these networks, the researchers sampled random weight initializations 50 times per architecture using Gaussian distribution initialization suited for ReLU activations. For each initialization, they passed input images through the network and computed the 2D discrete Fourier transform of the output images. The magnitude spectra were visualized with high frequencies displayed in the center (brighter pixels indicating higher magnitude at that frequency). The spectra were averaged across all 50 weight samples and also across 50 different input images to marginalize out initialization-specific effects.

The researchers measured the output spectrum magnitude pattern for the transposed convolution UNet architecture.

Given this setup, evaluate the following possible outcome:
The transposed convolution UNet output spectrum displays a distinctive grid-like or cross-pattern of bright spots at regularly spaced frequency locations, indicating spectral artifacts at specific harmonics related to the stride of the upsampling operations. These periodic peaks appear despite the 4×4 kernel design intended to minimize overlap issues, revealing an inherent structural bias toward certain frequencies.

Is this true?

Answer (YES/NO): YES